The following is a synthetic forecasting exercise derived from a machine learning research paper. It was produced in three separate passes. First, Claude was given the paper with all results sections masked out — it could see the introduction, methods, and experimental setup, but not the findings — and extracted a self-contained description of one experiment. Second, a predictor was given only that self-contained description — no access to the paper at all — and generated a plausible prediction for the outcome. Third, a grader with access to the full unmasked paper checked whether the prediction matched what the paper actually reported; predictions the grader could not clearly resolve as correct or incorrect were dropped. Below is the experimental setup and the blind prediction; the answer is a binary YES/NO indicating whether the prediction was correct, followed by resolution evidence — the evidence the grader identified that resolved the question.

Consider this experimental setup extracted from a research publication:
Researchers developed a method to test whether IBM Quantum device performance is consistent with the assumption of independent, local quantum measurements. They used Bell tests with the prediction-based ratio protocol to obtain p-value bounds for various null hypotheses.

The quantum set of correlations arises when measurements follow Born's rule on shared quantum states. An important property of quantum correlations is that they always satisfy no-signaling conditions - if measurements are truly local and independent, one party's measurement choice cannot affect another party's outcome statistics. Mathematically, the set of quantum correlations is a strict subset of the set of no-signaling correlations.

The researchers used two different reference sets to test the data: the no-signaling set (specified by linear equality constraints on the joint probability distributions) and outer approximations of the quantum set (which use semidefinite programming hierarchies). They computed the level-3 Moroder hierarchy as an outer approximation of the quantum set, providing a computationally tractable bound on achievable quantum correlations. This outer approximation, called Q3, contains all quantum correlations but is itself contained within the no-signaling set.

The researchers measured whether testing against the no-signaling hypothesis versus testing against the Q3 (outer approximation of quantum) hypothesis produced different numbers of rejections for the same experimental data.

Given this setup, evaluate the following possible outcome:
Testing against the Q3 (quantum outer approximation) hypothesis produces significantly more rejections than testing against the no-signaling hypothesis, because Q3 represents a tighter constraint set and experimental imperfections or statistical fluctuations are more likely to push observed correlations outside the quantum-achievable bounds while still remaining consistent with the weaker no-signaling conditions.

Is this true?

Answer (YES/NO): NO